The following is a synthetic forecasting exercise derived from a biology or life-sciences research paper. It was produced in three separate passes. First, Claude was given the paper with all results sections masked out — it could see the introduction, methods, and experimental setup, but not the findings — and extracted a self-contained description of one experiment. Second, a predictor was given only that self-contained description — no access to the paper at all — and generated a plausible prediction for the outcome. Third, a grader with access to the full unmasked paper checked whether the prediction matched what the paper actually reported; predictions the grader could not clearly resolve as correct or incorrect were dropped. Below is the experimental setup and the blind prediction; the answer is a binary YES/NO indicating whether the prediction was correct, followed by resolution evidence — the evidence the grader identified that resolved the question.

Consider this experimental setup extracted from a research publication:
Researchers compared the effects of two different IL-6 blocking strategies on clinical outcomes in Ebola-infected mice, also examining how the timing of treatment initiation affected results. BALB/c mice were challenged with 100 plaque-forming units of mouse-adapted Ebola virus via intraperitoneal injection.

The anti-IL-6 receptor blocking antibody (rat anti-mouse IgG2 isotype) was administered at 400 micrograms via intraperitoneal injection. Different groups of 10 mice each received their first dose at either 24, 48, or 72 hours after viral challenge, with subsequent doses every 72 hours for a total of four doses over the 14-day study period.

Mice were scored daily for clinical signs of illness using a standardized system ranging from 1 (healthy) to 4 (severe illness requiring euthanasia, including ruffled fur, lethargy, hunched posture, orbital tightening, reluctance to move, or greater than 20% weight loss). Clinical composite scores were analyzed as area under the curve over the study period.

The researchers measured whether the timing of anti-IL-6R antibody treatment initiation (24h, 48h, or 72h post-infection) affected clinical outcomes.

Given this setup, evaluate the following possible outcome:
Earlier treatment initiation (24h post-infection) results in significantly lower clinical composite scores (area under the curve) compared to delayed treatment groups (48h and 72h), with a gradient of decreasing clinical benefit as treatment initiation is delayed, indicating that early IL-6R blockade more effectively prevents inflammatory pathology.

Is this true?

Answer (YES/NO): NO